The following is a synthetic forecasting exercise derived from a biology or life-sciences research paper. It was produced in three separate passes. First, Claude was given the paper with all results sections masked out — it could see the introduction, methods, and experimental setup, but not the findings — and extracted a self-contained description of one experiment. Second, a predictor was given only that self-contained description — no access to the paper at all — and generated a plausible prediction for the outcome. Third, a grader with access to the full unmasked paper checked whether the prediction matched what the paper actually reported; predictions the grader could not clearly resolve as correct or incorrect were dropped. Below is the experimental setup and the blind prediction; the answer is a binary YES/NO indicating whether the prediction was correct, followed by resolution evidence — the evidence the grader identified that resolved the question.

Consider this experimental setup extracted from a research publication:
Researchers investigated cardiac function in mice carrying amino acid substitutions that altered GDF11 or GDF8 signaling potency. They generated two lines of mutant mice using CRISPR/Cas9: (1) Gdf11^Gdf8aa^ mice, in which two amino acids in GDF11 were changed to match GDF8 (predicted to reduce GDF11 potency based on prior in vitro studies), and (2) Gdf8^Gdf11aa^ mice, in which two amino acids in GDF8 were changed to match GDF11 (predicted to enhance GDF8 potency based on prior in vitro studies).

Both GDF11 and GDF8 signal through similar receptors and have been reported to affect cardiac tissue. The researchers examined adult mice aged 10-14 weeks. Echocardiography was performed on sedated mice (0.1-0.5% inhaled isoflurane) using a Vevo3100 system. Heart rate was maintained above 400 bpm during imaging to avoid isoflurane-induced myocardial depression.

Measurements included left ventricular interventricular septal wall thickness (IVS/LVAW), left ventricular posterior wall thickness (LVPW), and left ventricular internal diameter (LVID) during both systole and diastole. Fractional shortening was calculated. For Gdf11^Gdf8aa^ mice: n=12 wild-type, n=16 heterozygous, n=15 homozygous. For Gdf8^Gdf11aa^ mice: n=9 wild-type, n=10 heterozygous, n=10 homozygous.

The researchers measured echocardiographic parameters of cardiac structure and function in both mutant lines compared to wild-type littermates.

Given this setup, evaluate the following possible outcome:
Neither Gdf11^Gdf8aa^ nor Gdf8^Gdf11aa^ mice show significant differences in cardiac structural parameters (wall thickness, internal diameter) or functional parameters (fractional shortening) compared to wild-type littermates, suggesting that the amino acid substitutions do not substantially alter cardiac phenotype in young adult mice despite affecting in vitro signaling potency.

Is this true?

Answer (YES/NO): YES